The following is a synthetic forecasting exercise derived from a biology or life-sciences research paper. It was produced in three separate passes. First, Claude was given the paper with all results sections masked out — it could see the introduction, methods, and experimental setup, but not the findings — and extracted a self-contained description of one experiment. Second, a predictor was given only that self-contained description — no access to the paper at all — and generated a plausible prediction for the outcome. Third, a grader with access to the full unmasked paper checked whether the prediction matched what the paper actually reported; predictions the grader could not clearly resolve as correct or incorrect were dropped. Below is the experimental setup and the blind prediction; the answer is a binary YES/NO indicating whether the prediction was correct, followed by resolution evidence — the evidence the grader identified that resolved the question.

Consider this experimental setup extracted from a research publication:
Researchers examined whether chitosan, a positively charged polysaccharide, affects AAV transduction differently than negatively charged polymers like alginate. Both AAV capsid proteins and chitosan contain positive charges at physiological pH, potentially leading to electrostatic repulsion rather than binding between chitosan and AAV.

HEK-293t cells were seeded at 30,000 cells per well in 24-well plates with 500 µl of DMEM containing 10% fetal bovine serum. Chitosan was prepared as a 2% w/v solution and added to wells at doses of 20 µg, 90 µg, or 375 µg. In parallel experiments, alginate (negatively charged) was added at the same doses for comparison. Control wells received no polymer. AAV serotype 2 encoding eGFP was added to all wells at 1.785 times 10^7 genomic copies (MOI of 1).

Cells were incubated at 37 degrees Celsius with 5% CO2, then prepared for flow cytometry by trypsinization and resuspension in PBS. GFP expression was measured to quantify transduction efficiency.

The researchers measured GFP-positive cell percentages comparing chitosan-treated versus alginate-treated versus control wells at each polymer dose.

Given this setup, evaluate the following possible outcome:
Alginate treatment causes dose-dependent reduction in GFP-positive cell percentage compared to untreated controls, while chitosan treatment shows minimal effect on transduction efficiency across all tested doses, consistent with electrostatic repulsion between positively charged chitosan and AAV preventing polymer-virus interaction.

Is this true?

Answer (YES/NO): YES